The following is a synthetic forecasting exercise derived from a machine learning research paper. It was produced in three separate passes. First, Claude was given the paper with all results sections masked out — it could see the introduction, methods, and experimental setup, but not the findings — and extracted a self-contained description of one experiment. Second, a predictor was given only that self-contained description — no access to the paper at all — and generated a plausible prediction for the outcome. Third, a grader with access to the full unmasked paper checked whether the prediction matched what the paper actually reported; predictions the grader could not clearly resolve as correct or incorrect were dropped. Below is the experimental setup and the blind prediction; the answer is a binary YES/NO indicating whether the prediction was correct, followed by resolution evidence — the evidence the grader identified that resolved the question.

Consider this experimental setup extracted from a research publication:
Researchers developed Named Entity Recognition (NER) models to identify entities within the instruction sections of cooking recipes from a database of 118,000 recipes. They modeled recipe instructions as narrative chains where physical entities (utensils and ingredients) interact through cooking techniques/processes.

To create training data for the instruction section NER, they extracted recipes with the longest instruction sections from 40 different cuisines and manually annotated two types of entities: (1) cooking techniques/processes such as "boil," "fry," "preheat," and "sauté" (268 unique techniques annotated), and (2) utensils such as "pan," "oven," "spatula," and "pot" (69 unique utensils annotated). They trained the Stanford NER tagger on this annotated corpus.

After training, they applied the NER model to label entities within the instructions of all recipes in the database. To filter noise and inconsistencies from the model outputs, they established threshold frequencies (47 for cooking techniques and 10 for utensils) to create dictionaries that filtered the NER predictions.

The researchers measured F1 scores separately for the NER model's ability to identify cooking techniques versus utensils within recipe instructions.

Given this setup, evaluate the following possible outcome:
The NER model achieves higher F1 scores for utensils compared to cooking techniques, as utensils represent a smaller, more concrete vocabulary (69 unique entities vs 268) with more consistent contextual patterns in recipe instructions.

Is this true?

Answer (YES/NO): YES